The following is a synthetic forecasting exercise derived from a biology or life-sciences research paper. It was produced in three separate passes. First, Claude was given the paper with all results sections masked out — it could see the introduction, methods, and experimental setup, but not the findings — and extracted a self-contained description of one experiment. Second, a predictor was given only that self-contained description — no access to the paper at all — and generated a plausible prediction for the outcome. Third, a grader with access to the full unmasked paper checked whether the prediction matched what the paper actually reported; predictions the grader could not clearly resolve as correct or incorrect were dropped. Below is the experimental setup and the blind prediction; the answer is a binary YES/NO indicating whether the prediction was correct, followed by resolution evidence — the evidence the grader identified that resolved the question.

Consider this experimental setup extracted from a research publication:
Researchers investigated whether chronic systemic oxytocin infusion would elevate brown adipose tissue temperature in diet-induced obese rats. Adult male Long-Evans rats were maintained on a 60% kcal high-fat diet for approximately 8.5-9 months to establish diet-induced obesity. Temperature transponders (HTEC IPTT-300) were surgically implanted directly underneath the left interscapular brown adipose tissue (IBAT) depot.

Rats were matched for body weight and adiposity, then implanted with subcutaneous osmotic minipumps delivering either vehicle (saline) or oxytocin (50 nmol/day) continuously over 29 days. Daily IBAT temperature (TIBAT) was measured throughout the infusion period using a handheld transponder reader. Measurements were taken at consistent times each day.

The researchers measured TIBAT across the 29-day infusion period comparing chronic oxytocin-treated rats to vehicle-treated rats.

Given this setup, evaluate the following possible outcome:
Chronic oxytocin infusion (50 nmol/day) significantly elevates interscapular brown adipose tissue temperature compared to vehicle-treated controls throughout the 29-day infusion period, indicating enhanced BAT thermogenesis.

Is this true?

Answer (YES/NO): NO